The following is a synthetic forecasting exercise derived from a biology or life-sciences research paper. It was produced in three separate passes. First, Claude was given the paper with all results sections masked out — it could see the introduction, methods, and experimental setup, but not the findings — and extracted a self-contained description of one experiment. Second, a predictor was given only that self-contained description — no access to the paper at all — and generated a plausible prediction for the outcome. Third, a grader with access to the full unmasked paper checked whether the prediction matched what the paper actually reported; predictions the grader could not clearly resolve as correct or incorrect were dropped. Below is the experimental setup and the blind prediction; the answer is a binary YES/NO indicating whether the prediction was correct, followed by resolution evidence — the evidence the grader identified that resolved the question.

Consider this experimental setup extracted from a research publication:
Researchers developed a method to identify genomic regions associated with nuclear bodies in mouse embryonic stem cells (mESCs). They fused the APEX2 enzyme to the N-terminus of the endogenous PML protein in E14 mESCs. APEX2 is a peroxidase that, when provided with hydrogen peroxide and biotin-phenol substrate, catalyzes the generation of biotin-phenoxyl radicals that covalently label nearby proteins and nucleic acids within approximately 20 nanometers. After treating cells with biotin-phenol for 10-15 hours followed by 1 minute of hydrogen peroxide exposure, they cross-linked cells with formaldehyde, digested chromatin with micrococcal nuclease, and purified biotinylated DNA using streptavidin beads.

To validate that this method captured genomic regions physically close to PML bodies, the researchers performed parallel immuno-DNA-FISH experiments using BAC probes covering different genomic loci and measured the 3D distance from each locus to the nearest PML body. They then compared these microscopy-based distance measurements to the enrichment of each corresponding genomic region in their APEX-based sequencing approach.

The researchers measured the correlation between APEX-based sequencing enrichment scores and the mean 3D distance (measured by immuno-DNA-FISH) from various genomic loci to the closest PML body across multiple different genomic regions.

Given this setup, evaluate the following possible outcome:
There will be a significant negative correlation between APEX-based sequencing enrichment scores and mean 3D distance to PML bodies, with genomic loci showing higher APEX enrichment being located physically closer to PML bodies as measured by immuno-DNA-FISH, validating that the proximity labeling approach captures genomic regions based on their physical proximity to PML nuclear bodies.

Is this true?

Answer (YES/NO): YES